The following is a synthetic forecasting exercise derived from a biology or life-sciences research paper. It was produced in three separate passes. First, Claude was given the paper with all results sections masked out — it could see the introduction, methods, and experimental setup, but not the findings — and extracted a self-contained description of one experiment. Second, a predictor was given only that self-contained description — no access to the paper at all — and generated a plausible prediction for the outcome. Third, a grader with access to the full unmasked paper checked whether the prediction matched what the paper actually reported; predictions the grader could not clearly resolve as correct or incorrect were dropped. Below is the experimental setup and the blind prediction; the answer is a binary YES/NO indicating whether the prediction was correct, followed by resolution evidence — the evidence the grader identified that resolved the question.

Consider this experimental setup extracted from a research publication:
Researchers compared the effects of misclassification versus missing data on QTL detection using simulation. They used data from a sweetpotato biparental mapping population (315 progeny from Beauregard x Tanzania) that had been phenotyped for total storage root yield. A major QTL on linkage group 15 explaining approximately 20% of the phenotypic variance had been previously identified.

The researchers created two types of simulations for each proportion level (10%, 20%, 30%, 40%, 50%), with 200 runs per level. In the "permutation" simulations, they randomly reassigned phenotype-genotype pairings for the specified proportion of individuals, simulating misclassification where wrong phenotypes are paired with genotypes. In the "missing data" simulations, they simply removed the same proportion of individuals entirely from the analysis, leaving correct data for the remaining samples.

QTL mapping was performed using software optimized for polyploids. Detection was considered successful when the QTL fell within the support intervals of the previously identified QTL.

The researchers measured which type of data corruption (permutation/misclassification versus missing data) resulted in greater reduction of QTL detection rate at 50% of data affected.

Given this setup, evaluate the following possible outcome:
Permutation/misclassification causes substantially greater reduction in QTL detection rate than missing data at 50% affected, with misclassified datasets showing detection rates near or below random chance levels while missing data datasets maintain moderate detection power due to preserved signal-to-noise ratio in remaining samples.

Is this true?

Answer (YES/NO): YES